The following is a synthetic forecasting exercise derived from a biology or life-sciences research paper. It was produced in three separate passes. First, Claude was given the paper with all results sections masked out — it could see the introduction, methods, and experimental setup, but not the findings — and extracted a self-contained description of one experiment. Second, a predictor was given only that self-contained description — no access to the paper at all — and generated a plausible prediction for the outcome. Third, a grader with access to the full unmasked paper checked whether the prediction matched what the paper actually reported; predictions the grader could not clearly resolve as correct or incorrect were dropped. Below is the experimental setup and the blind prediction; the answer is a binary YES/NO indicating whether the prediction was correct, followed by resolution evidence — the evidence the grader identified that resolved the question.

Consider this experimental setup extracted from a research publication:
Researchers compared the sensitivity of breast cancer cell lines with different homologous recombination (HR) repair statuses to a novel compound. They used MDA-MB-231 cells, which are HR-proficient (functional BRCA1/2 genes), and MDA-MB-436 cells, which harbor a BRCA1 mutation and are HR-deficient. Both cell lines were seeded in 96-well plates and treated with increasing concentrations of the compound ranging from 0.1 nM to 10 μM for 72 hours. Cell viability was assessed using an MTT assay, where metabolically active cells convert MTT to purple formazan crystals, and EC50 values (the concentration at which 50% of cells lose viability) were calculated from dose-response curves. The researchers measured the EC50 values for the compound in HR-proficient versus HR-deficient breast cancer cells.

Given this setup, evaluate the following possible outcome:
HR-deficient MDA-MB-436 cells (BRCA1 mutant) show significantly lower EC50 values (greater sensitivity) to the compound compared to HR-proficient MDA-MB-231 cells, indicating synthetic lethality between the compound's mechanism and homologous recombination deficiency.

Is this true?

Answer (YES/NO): YES